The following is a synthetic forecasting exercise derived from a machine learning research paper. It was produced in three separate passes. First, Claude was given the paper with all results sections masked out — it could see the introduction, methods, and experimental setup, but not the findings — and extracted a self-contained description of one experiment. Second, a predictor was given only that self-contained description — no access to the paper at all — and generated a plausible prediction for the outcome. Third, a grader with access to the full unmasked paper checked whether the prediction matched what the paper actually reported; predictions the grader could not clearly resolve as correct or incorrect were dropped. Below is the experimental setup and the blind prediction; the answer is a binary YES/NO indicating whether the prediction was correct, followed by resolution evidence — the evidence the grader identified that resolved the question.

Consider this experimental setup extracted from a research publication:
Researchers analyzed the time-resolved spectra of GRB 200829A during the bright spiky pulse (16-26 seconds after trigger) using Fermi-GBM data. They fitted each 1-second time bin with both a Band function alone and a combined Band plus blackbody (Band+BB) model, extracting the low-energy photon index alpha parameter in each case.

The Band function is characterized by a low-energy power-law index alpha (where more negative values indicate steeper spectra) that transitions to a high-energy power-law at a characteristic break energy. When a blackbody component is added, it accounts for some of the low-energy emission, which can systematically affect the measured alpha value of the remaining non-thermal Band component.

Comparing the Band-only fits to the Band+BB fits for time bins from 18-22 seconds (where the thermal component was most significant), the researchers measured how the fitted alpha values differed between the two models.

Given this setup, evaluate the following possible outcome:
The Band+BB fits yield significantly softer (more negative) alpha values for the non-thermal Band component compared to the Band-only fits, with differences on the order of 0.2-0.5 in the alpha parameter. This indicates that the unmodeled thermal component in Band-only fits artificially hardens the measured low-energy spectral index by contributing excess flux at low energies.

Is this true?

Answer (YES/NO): NO